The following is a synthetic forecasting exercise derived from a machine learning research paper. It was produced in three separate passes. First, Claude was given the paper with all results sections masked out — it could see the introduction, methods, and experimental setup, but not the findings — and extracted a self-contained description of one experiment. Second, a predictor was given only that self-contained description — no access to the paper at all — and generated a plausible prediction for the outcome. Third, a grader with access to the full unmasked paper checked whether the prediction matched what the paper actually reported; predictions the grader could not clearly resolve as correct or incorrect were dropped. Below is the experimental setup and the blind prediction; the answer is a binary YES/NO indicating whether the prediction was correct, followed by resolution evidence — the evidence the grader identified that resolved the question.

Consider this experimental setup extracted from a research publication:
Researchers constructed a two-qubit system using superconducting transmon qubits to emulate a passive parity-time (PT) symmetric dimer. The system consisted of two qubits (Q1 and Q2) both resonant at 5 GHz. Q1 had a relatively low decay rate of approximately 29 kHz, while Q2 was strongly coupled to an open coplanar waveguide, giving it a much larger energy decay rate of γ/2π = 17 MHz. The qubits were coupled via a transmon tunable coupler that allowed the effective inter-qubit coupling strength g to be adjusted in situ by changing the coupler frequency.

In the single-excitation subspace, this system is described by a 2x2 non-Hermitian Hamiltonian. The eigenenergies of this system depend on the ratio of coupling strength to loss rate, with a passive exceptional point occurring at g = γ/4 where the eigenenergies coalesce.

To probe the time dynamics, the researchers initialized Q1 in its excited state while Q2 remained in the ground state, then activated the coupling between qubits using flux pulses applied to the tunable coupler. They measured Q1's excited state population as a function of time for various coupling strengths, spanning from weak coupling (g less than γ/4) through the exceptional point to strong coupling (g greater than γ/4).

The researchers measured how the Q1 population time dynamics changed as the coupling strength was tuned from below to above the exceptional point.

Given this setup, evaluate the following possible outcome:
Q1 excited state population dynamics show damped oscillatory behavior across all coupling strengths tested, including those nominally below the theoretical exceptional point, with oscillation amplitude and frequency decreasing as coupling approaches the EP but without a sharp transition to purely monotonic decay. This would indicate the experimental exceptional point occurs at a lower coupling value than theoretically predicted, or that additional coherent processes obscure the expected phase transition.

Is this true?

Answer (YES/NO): NO